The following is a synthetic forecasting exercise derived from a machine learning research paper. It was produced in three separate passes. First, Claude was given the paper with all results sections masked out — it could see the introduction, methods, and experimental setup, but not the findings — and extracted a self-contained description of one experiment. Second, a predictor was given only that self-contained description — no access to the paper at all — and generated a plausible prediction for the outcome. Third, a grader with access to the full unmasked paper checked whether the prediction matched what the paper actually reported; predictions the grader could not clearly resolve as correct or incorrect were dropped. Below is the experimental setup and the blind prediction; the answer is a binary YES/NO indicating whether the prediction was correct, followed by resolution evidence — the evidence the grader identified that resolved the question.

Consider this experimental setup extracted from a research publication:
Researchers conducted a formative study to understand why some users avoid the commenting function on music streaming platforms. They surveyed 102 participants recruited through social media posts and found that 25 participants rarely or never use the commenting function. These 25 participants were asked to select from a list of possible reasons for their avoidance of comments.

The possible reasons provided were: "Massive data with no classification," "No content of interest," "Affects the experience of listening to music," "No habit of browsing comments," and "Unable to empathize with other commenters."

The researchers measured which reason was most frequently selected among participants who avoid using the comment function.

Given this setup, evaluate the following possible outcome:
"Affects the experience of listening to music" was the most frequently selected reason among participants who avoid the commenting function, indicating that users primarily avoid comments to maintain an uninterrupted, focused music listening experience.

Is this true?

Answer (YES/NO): NO